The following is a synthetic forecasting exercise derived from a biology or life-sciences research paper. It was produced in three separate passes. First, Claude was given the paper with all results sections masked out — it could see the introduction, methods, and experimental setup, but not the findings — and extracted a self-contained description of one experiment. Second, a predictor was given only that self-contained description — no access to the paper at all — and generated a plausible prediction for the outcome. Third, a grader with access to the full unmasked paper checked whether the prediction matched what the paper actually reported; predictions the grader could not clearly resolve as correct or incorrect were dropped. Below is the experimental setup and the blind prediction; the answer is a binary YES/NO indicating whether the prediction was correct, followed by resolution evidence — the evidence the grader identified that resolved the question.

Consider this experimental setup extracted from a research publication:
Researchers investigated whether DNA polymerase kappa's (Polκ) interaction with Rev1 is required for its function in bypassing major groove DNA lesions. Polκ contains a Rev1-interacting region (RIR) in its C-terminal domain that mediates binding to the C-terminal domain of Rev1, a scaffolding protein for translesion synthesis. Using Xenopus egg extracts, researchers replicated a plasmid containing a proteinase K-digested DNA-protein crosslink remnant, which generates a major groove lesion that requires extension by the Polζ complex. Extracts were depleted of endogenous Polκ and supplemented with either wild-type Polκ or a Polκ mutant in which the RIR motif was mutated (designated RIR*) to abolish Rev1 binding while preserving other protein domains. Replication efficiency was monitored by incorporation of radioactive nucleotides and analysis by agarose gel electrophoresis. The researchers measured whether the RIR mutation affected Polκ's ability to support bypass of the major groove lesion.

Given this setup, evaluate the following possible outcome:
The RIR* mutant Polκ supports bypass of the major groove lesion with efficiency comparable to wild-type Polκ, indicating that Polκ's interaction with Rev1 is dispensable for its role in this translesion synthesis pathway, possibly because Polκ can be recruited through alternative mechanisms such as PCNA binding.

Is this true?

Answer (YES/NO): NO